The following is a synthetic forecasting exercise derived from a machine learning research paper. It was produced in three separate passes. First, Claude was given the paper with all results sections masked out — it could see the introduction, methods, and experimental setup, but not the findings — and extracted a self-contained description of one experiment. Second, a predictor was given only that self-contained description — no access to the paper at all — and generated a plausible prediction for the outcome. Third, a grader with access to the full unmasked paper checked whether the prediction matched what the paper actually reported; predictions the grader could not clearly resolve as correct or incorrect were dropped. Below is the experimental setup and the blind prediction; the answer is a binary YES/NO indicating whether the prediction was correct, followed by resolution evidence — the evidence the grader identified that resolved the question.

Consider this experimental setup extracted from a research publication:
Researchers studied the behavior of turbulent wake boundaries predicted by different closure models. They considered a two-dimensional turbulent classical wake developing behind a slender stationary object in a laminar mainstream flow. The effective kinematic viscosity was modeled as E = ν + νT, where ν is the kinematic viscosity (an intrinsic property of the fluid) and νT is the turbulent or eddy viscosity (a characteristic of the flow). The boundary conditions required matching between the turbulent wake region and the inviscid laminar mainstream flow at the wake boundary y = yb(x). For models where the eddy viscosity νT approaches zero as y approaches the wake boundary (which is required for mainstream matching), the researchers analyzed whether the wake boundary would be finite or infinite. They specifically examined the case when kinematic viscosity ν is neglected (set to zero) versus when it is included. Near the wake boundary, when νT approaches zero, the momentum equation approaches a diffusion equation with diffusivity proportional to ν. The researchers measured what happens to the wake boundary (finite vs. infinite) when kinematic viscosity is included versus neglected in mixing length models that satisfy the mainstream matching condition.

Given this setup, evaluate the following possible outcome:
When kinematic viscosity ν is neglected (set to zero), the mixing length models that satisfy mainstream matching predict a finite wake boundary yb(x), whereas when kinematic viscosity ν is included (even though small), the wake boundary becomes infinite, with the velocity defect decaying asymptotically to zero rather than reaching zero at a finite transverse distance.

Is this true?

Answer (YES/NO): YES